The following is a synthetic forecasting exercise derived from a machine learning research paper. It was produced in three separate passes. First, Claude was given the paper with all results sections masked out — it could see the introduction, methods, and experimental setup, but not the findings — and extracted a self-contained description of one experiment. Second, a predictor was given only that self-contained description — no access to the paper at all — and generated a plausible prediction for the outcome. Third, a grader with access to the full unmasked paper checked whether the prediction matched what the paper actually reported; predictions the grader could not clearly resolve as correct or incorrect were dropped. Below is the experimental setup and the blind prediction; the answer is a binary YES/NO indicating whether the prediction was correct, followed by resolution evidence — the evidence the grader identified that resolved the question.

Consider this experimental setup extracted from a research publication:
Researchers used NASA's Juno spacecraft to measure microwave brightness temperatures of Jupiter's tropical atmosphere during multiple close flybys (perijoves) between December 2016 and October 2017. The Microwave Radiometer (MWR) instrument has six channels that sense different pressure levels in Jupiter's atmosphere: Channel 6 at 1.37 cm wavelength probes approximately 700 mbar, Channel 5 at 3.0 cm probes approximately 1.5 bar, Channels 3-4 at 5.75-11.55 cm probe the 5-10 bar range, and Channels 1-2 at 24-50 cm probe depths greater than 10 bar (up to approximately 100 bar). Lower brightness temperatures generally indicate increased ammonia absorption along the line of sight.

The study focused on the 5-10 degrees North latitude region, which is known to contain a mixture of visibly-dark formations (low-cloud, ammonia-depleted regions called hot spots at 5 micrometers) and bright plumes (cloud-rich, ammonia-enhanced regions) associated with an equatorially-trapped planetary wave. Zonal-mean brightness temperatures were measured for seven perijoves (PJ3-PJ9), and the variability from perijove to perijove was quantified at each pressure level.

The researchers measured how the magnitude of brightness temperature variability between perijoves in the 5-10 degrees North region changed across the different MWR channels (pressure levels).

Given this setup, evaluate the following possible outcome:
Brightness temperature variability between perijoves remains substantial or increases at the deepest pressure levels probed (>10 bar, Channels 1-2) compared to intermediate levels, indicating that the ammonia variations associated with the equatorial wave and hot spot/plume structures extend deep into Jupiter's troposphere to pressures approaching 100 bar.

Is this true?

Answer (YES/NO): NO